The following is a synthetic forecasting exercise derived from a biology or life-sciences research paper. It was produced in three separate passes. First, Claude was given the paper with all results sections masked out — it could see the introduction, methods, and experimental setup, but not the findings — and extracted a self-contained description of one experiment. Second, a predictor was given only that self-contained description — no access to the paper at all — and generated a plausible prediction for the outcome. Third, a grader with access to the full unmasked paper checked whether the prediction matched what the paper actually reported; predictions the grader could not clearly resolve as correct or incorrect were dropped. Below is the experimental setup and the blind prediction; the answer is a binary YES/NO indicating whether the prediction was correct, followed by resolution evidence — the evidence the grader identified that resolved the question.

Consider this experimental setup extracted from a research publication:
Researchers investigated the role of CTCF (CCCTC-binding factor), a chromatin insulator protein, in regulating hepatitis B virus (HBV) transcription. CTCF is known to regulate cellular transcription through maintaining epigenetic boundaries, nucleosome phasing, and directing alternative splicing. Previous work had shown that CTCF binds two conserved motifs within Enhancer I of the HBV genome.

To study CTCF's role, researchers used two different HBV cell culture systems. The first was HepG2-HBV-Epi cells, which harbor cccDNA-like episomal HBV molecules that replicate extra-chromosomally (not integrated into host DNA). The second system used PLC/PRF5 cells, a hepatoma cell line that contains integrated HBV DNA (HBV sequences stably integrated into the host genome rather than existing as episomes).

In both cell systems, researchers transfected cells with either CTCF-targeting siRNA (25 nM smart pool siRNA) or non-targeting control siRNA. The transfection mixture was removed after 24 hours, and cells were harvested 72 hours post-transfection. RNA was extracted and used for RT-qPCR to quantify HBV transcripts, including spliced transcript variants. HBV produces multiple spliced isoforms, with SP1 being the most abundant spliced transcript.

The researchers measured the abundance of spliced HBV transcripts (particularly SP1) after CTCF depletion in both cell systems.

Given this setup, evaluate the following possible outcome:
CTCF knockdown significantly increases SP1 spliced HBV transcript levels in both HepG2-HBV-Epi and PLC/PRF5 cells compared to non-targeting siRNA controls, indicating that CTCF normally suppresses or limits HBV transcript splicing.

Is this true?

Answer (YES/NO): NO